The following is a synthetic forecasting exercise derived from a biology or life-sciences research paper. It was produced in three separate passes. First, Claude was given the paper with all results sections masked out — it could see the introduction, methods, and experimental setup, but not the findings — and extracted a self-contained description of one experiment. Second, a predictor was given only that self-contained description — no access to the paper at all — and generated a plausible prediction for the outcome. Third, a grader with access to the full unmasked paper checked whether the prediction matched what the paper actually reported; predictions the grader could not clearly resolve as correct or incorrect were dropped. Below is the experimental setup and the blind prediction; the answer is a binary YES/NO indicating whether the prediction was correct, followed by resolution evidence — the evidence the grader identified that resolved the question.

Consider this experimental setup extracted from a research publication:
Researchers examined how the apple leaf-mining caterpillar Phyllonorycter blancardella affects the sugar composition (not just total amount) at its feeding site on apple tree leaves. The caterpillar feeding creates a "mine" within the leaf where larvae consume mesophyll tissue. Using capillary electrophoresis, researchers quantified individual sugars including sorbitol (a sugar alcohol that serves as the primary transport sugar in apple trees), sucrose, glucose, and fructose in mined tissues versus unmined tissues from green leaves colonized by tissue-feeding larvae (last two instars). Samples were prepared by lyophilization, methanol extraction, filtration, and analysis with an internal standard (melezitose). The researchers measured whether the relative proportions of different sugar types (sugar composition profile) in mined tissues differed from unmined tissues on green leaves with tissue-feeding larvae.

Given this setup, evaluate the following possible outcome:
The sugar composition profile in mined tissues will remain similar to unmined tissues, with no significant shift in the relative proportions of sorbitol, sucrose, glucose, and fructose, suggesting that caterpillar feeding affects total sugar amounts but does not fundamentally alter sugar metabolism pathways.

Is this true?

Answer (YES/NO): NO